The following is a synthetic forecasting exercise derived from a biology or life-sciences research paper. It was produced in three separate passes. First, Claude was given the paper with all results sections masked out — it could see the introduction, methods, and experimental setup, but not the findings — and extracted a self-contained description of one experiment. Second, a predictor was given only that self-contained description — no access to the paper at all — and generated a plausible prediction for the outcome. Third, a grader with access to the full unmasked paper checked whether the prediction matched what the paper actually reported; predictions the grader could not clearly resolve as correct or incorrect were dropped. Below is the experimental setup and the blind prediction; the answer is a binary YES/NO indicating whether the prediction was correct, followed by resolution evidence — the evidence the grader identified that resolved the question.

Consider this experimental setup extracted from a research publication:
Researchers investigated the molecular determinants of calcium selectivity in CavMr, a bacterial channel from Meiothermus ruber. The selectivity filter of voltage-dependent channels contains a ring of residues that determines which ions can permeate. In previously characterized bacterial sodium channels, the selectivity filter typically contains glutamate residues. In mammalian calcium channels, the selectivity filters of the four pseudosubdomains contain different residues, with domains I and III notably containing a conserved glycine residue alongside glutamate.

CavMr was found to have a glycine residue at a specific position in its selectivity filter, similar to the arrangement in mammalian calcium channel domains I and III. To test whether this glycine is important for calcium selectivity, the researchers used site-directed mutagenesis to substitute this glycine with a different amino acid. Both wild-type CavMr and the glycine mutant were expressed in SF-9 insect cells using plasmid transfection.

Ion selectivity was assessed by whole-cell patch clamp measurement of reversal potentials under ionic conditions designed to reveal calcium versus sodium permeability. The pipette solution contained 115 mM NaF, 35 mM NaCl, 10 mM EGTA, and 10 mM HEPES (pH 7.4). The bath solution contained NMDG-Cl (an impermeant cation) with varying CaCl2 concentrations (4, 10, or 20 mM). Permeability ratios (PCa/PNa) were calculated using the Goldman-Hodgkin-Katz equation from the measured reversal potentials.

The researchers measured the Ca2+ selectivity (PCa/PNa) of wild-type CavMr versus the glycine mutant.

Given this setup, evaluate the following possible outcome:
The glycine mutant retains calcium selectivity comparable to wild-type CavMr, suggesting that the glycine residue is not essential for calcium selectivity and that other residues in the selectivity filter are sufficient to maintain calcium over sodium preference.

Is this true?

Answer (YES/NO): NO